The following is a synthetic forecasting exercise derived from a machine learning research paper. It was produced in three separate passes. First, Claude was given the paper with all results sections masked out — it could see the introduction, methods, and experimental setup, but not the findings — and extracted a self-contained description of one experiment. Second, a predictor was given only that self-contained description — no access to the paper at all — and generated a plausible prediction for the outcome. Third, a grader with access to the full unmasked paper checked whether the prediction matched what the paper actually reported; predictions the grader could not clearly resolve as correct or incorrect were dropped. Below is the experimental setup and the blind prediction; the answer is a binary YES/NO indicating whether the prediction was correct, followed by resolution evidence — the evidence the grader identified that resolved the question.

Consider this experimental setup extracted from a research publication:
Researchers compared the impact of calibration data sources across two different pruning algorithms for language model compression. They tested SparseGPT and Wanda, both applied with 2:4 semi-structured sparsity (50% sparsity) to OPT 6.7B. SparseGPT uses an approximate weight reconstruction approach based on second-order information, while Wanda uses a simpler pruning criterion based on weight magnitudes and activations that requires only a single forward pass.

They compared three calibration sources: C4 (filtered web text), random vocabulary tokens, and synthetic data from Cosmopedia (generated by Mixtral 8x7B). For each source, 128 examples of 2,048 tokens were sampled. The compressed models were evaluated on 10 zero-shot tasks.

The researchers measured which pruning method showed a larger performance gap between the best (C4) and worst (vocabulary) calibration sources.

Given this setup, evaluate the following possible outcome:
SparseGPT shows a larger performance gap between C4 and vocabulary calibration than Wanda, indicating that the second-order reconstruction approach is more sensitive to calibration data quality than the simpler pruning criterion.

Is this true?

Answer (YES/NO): NO